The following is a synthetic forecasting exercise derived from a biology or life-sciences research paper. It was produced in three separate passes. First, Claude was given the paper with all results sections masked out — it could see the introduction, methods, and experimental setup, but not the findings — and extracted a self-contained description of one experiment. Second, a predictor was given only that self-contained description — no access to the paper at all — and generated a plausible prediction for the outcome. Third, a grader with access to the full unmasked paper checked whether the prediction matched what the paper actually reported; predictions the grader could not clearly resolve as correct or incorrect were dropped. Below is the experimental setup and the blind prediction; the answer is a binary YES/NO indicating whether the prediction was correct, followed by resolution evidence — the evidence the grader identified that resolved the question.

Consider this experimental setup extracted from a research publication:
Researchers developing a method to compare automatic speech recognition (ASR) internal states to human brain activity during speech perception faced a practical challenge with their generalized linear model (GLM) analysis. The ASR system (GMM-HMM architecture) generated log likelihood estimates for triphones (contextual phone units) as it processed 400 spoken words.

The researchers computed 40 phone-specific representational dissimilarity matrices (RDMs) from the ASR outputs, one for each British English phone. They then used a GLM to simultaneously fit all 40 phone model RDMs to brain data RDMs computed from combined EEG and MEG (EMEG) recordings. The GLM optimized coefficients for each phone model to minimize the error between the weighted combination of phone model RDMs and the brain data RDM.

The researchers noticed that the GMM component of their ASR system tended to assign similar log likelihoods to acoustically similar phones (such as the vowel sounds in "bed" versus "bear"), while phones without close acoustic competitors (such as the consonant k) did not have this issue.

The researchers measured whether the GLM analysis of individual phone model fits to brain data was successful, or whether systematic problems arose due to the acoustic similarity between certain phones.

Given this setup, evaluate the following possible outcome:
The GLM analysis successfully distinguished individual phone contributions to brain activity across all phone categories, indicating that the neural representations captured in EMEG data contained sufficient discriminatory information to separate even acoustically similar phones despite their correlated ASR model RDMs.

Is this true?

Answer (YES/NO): NO